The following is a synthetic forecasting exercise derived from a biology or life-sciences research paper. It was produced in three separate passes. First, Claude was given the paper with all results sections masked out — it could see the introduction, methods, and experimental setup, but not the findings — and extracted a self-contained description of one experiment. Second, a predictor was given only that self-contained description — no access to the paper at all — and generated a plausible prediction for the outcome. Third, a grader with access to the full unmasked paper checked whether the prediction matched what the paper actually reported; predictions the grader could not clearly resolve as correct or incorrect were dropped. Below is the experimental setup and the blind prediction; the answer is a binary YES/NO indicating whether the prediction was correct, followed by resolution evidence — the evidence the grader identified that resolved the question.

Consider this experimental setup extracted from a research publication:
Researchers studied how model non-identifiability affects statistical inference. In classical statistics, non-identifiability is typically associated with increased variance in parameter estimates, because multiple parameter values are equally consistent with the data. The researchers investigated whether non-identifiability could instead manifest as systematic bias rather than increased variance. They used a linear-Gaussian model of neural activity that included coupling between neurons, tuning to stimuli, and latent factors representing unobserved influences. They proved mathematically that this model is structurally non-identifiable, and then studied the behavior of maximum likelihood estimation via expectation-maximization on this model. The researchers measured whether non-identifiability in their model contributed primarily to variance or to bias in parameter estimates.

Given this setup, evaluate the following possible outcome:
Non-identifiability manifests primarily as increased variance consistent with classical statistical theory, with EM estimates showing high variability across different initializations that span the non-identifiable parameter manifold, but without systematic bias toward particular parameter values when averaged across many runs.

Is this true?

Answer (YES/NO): NO